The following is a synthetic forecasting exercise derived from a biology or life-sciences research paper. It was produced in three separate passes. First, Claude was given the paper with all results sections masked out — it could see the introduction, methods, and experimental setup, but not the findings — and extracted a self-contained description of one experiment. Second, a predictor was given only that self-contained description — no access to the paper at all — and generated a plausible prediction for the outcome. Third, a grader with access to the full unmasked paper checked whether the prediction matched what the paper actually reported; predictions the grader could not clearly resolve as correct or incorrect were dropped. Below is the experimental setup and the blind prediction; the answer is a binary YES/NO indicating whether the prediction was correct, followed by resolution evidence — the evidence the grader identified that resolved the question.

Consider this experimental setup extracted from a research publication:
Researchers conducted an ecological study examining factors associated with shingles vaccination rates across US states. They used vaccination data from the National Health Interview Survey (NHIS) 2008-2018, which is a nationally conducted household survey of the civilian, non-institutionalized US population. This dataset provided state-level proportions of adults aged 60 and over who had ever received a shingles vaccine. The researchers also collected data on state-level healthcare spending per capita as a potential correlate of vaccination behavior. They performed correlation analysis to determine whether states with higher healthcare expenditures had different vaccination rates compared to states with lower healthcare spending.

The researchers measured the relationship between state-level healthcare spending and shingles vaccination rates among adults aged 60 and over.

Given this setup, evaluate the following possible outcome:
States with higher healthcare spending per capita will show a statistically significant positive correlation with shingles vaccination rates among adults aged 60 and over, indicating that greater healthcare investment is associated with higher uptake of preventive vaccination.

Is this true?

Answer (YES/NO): NO